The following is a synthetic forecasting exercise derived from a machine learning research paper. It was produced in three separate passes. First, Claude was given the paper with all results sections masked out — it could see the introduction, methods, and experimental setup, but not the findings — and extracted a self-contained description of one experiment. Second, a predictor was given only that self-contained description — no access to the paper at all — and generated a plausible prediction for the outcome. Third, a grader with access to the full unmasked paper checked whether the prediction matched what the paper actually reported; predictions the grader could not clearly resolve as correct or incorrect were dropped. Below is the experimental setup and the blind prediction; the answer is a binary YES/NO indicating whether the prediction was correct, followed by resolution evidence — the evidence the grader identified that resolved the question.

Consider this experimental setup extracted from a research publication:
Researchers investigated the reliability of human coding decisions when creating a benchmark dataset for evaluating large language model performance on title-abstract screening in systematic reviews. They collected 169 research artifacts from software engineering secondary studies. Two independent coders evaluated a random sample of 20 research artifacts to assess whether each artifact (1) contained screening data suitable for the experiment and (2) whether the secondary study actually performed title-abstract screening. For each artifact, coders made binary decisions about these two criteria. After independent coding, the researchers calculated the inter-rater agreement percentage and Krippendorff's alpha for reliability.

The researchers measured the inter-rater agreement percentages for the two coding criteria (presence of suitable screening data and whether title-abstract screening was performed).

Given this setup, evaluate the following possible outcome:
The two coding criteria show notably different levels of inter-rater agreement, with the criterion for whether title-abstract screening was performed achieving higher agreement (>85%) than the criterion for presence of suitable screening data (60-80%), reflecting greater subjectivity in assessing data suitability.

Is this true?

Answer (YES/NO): NO